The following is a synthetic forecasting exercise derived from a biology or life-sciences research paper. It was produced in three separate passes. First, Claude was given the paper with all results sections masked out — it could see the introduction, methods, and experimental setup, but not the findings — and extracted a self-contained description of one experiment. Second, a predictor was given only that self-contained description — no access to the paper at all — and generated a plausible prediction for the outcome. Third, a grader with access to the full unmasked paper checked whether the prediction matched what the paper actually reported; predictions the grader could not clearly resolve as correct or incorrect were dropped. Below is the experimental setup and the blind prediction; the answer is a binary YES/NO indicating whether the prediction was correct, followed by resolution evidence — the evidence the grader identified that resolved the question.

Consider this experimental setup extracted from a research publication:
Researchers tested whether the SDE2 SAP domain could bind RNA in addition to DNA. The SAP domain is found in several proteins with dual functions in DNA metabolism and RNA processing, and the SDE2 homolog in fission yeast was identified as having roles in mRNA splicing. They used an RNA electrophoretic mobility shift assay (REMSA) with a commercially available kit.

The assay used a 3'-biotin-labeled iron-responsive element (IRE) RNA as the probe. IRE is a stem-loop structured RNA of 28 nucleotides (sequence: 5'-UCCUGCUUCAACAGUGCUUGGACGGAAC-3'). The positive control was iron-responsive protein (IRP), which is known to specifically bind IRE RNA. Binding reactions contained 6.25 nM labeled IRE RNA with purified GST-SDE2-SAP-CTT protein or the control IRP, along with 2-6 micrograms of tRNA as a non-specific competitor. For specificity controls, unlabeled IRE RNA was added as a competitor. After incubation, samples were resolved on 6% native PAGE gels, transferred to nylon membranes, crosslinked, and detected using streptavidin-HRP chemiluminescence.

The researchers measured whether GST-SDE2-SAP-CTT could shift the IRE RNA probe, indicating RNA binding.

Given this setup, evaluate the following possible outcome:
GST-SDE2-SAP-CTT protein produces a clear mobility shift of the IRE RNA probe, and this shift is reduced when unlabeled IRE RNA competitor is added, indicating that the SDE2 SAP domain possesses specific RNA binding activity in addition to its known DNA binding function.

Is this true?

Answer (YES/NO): NO